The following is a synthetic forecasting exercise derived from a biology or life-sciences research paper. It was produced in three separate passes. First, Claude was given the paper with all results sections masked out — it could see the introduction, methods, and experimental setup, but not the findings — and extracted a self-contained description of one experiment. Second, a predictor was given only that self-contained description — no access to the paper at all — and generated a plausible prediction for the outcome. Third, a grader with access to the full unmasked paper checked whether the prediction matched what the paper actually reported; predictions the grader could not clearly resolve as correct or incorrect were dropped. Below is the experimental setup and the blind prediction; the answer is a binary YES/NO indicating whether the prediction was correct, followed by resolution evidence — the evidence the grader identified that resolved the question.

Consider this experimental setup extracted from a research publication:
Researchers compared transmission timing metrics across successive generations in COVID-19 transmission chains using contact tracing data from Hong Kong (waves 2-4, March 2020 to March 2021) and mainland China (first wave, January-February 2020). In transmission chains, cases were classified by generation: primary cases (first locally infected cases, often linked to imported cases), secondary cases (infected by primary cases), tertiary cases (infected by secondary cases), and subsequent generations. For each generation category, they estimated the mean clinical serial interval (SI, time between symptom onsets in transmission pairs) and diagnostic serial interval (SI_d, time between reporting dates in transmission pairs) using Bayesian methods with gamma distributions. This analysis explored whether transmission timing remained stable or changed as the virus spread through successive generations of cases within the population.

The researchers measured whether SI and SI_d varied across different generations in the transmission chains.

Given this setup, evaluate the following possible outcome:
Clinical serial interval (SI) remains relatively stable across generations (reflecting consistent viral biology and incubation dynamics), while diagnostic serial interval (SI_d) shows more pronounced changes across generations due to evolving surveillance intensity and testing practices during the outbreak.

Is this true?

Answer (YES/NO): NO